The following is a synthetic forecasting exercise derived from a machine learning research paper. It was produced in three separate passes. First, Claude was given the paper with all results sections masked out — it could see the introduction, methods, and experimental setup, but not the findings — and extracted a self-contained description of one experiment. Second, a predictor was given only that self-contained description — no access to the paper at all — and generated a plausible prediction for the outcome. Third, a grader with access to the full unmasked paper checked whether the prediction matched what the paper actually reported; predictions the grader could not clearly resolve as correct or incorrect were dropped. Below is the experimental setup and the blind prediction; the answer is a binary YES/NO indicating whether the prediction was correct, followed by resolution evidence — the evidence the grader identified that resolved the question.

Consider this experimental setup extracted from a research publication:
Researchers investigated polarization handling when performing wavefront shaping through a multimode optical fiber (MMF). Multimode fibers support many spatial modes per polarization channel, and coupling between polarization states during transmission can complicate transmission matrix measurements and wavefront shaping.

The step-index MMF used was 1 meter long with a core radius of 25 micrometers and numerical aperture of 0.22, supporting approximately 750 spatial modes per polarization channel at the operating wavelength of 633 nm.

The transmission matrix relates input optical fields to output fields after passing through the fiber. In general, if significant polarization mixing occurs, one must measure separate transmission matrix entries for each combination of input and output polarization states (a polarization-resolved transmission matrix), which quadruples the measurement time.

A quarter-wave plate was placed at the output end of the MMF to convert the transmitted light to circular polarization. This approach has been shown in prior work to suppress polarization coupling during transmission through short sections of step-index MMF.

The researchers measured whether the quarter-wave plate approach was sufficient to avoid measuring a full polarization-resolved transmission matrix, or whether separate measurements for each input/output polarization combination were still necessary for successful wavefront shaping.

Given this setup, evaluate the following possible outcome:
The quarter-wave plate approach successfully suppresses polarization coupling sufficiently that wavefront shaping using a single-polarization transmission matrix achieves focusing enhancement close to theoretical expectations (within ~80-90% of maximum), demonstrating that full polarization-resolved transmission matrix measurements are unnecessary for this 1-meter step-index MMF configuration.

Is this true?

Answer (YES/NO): NO